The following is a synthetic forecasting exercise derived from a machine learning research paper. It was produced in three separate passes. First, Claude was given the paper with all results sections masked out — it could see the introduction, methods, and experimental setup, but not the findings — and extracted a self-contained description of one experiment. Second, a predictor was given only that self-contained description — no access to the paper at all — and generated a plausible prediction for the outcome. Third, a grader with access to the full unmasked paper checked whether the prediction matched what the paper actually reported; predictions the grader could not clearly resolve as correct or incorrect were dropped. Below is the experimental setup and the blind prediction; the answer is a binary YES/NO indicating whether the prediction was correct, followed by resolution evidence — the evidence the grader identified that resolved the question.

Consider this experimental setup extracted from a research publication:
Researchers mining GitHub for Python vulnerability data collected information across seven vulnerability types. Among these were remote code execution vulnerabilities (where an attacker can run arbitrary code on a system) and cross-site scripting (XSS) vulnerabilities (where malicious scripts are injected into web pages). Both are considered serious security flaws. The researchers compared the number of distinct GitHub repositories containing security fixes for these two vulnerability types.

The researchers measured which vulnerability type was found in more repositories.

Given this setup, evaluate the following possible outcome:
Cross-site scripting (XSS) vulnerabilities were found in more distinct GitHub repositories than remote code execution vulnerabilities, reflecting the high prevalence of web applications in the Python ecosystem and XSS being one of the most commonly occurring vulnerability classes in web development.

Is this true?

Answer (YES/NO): NO